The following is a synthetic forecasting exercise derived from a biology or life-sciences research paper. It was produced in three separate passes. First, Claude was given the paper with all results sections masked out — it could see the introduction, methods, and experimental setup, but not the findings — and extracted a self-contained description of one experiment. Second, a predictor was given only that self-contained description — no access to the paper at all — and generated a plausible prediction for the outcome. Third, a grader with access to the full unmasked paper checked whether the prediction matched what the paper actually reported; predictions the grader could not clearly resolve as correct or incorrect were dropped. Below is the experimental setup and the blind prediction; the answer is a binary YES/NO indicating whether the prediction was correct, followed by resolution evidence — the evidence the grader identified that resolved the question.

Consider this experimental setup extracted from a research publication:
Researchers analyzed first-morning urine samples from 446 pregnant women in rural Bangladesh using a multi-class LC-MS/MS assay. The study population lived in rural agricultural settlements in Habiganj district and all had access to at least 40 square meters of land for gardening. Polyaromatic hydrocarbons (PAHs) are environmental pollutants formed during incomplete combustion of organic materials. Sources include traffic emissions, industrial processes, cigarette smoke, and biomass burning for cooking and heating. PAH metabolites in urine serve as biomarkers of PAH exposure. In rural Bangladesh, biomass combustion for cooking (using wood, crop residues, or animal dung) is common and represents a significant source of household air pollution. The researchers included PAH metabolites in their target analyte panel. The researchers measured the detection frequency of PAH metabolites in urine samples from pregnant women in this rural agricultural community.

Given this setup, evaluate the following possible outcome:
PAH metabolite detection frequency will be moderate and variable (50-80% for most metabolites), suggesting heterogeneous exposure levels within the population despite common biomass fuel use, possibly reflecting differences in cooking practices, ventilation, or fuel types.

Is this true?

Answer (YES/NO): NO